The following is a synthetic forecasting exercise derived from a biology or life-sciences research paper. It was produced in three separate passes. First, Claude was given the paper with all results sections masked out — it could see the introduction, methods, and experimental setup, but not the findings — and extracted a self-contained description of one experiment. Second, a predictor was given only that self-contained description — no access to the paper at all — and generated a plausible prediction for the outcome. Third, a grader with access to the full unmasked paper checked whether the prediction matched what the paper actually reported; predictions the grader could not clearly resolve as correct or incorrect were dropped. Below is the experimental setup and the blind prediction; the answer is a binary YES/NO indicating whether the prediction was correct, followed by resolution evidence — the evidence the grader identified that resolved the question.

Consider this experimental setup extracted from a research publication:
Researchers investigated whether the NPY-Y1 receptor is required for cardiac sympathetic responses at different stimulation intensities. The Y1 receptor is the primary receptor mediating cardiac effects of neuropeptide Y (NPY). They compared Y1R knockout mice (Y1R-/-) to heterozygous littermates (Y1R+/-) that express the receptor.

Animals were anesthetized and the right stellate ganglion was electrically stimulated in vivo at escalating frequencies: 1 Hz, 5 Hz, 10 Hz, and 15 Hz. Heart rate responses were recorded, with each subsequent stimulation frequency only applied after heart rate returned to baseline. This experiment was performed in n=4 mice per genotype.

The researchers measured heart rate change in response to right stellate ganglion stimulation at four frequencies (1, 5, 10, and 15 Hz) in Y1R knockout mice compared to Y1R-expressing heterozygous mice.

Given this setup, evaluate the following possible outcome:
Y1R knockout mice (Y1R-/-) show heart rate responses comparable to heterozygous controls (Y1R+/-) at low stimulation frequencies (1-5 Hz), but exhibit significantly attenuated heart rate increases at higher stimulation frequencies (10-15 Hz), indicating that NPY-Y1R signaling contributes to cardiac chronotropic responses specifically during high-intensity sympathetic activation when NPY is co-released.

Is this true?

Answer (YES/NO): YES